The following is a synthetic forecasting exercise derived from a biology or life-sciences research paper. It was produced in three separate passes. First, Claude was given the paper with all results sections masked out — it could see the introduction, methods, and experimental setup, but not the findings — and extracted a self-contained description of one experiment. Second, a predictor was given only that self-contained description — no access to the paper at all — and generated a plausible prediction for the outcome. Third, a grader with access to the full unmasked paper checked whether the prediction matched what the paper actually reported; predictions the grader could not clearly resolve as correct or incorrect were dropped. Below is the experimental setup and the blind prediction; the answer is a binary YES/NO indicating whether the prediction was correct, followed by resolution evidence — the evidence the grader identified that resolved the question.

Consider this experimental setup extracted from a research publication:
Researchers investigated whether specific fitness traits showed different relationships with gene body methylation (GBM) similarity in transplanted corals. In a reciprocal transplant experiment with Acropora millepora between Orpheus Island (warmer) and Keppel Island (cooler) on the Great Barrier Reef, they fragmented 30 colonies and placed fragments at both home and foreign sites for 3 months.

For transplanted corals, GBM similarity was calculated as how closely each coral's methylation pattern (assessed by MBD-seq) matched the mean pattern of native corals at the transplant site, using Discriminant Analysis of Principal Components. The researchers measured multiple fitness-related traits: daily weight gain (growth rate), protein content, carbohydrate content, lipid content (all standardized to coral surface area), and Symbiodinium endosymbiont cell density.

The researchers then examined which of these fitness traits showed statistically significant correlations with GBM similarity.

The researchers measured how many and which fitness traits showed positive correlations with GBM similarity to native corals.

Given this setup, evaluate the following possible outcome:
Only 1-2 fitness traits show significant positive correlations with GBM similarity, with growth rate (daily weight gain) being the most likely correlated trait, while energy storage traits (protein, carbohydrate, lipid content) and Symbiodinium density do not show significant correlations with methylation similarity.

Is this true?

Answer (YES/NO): NO